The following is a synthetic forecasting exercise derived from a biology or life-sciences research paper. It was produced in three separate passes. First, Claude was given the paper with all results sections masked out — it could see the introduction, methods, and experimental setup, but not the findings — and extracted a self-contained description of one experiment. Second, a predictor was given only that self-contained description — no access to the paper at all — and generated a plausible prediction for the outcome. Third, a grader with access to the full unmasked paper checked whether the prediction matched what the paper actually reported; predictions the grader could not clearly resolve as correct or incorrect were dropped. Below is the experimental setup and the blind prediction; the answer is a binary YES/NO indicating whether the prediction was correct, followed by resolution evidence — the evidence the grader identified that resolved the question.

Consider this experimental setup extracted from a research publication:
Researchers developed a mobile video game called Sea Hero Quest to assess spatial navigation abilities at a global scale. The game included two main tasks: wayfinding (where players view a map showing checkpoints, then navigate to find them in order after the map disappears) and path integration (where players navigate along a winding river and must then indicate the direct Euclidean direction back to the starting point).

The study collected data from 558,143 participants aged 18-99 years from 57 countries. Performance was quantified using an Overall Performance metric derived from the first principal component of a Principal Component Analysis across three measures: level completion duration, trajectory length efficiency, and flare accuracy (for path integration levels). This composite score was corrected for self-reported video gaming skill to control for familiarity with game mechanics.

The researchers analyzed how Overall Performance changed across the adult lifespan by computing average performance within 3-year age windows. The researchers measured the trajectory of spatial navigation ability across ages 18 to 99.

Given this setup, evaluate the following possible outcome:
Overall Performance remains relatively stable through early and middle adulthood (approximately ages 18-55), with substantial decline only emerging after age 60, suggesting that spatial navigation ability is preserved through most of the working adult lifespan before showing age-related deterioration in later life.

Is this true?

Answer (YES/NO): NO